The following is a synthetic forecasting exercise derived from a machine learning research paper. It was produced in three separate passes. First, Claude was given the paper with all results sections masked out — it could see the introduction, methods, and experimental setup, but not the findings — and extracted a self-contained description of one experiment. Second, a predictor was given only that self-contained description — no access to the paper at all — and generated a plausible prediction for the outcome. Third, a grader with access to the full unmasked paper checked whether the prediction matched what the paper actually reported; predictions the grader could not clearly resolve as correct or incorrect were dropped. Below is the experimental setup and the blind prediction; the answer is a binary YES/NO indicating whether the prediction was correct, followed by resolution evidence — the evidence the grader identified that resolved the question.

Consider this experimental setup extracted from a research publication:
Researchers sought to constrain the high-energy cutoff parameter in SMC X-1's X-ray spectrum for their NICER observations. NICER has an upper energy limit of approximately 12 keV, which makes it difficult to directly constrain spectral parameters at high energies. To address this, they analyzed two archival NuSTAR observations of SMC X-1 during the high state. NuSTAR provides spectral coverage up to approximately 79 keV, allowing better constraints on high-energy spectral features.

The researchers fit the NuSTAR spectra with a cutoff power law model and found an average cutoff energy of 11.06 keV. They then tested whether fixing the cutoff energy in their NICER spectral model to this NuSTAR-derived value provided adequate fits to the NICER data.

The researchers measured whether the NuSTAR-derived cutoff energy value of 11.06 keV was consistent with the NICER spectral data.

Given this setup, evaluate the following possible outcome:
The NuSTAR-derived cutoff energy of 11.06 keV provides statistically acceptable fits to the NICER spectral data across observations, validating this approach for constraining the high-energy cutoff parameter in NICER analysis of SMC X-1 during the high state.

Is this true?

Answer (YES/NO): NO